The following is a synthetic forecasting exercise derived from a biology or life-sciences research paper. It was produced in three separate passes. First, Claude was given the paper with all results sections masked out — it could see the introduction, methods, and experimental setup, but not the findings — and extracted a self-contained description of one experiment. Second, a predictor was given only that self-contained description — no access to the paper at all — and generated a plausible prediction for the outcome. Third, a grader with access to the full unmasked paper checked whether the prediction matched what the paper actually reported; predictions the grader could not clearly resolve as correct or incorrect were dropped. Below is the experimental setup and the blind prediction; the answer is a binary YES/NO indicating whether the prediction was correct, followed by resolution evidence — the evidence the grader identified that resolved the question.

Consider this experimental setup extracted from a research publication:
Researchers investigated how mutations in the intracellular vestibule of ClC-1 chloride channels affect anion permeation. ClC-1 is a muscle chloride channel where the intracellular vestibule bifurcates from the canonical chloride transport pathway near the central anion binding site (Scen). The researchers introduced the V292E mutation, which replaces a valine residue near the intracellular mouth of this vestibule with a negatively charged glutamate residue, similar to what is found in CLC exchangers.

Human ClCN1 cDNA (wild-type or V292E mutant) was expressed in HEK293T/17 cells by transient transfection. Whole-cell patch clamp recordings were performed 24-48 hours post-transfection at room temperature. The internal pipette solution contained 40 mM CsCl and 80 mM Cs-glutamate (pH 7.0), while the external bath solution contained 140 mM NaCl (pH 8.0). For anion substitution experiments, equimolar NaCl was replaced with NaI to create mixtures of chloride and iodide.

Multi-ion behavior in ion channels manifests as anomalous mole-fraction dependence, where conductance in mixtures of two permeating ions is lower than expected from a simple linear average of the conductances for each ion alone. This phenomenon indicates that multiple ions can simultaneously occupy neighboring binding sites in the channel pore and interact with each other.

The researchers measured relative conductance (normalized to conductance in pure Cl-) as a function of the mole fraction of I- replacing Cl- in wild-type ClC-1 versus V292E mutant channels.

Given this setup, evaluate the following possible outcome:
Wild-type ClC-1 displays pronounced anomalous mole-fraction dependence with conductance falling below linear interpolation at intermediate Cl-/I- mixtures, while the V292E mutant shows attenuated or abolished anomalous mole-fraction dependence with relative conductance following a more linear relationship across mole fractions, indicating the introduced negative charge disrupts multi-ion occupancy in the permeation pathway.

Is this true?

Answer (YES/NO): NO